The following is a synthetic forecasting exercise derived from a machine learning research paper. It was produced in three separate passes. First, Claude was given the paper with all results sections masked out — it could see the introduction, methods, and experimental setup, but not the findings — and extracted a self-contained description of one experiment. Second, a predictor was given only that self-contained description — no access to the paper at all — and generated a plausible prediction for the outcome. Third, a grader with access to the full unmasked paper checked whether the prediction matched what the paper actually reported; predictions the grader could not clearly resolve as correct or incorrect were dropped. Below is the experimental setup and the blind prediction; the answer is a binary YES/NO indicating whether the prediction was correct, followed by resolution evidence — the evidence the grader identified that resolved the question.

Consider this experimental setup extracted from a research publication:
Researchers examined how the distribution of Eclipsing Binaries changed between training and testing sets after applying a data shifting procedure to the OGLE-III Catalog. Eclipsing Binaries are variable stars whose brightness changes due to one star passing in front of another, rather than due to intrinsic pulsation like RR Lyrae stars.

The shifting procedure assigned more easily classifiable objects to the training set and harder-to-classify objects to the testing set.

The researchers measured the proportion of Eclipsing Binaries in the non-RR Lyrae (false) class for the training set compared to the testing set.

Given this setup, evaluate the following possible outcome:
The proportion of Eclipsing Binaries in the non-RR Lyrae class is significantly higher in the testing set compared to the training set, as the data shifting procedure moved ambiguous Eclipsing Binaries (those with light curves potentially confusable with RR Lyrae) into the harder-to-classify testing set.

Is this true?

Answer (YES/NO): YES